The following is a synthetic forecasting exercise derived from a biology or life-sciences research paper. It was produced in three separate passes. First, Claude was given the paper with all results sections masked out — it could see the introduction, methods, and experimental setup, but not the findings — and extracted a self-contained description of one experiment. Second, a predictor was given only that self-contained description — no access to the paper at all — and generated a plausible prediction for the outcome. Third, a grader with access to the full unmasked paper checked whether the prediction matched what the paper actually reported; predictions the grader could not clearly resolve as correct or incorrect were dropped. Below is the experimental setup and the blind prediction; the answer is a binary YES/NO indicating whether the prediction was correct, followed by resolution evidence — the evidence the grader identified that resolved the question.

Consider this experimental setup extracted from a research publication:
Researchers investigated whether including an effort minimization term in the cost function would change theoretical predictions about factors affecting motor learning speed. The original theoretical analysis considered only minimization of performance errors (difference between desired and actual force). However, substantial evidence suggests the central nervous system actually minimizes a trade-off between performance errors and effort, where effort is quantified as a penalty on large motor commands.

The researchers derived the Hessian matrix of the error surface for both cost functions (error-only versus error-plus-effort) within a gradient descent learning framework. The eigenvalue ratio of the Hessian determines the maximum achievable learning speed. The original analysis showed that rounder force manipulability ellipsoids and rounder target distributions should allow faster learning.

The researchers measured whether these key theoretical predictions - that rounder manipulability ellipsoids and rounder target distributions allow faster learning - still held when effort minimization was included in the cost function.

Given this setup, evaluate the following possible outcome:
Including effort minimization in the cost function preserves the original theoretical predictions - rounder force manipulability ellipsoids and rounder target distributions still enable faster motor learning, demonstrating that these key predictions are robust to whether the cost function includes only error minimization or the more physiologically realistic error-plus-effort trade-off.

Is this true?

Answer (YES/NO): YES